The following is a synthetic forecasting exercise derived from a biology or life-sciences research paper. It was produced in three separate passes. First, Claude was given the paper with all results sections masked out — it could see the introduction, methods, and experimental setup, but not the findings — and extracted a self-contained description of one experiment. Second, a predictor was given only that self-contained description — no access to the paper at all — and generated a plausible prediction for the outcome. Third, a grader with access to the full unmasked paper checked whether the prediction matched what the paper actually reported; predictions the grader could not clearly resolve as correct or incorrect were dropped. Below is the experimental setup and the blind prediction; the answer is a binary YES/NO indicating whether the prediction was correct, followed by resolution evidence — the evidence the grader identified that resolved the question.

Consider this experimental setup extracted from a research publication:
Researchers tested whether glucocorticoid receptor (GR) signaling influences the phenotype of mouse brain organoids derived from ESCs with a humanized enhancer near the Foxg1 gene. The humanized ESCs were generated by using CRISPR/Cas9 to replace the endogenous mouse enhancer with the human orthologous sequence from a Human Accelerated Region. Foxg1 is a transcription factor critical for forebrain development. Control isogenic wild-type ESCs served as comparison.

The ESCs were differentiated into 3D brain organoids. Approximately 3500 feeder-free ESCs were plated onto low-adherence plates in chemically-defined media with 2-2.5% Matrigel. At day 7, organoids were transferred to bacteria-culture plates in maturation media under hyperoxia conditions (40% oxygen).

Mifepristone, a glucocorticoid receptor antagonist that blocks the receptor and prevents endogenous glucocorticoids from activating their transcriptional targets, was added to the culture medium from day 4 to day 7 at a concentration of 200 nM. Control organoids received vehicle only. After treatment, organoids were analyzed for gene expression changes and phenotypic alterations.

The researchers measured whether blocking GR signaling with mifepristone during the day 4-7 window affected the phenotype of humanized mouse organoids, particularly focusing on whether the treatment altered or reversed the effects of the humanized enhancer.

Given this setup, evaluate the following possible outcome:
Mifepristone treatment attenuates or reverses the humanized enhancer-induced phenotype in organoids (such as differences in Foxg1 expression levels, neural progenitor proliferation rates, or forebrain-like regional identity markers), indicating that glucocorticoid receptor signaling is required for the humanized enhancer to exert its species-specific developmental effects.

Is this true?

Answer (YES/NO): YES